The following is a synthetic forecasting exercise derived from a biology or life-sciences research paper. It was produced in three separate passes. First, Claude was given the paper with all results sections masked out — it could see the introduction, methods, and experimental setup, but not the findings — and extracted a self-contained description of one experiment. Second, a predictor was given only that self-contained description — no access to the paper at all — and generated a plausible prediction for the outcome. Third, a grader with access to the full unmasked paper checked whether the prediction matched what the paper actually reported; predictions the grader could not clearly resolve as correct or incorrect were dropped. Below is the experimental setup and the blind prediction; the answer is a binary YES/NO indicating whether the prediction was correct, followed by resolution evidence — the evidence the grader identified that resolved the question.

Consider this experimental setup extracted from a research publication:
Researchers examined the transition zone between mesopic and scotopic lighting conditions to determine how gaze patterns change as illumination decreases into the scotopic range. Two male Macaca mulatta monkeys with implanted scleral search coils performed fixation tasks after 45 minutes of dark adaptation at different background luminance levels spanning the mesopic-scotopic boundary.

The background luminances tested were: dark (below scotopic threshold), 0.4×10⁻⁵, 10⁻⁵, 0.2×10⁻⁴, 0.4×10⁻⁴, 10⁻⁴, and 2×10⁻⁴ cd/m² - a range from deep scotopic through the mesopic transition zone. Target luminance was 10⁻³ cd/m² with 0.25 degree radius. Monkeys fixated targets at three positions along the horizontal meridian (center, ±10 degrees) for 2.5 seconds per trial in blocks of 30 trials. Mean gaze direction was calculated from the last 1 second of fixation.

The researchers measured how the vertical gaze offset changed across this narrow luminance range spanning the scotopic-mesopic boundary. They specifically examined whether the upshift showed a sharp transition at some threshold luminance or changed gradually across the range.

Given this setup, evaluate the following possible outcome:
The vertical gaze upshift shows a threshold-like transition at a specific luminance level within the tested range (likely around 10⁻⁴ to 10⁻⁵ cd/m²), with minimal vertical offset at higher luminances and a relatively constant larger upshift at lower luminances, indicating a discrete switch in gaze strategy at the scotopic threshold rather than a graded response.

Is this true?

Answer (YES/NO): NO